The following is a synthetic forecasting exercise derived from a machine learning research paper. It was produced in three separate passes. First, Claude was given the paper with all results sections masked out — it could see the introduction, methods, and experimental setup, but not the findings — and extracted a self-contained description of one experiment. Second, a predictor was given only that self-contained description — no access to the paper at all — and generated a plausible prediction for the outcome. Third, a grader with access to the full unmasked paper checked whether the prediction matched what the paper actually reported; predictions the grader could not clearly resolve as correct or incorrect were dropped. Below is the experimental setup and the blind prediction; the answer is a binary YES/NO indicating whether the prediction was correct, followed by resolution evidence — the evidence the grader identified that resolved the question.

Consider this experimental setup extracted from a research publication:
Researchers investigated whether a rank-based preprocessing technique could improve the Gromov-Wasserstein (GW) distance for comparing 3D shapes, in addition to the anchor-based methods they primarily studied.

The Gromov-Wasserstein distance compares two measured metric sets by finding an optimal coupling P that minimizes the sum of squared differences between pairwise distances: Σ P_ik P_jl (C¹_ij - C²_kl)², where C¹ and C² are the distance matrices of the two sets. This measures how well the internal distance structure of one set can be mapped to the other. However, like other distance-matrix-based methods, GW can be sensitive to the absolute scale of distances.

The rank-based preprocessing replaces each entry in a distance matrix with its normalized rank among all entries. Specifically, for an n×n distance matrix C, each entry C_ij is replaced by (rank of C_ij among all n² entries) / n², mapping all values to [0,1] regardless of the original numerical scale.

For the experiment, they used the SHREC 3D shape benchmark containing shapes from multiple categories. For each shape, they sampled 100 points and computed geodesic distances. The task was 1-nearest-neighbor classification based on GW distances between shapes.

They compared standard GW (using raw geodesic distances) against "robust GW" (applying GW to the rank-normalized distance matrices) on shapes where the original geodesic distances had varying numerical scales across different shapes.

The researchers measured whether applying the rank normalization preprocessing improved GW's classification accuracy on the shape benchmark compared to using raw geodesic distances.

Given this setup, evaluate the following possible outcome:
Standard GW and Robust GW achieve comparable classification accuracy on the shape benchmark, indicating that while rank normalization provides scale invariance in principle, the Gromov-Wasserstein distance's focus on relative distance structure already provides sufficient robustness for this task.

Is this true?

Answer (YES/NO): NO